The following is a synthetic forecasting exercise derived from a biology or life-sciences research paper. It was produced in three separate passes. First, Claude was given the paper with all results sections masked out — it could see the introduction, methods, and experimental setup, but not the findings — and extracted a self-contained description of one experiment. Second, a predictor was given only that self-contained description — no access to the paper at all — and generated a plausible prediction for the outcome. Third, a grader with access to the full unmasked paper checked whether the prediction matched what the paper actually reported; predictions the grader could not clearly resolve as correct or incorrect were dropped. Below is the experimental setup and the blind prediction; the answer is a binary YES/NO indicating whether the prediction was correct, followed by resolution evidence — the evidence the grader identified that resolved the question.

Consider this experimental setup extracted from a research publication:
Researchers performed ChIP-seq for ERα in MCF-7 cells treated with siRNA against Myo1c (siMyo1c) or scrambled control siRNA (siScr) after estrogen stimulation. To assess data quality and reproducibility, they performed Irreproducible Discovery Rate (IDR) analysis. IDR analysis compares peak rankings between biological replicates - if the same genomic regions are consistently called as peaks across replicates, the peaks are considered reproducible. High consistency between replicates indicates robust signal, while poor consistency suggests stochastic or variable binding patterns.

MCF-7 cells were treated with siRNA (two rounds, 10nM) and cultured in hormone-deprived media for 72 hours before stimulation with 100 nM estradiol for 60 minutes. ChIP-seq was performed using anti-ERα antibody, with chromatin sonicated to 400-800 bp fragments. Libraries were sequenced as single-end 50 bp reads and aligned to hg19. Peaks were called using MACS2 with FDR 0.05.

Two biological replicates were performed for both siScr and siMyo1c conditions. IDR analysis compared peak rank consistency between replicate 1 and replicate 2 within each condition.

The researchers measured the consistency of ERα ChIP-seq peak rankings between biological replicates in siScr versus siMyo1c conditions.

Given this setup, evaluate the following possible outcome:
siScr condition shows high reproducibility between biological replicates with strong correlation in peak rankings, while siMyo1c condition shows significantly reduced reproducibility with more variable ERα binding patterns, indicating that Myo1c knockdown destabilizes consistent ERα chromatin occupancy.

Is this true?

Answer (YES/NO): YES